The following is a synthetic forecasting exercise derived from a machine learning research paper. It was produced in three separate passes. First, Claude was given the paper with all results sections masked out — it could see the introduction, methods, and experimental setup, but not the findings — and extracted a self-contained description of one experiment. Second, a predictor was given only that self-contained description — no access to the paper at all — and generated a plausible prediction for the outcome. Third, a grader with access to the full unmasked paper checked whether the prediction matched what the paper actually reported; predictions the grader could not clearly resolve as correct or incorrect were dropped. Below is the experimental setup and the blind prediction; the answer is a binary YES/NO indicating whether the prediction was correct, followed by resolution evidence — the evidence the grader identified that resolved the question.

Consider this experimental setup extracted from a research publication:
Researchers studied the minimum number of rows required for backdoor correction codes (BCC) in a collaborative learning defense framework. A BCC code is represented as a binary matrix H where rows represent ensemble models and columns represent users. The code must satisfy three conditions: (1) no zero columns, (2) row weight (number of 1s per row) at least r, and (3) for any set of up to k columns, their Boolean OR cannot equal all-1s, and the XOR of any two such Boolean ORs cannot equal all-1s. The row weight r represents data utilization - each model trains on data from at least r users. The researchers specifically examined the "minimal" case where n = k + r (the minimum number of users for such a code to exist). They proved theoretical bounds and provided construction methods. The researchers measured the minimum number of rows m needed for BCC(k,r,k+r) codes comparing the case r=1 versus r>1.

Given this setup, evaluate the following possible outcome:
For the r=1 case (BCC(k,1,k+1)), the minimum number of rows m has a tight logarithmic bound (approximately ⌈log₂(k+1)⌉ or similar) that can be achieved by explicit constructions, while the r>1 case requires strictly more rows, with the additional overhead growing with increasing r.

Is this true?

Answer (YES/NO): NO